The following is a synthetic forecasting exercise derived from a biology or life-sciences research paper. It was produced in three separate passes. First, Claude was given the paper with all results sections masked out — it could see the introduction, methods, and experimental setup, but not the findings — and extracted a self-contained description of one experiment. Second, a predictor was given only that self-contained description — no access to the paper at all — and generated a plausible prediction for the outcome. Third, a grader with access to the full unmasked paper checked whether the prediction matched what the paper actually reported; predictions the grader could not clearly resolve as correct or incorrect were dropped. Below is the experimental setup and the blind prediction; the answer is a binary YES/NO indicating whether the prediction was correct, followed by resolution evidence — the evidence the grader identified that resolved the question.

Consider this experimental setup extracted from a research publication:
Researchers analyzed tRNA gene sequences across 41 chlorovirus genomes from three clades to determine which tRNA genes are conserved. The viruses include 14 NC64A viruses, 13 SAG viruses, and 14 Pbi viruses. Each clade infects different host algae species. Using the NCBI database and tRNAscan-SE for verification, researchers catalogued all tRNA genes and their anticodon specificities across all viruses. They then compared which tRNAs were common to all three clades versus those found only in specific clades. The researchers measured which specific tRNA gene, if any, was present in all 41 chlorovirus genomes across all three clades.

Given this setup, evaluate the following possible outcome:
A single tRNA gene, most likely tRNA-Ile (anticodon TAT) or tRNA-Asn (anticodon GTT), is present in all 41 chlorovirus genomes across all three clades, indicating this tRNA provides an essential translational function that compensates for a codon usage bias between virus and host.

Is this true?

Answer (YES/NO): NO